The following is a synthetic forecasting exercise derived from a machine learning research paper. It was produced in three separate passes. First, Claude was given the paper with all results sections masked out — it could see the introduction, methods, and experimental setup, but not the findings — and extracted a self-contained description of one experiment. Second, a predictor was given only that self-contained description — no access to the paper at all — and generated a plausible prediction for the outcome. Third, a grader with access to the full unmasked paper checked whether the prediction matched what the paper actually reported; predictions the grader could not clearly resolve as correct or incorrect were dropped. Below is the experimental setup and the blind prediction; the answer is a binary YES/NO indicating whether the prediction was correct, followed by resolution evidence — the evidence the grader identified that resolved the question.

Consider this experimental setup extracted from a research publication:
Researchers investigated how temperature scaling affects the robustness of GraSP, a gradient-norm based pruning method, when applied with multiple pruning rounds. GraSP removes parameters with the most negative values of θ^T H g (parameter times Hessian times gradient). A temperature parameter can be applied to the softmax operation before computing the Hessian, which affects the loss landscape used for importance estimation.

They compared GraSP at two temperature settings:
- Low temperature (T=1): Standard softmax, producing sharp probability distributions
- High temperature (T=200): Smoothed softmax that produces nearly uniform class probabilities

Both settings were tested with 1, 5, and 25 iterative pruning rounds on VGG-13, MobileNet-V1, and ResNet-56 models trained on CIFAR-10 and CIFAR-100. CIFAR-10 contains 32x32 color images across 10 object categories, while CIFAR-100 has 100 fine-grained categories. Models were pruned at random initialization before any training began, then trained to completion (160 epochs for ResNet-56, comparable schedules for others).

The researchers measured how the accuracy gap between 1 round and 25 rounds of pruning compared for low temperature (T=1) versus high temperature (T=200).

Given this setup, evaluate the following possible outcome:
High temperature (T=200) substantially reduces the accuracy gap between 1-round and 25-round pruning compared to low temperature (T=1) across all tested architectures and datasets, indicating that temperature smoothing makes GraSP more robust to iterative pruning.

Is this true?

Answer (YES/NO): YES